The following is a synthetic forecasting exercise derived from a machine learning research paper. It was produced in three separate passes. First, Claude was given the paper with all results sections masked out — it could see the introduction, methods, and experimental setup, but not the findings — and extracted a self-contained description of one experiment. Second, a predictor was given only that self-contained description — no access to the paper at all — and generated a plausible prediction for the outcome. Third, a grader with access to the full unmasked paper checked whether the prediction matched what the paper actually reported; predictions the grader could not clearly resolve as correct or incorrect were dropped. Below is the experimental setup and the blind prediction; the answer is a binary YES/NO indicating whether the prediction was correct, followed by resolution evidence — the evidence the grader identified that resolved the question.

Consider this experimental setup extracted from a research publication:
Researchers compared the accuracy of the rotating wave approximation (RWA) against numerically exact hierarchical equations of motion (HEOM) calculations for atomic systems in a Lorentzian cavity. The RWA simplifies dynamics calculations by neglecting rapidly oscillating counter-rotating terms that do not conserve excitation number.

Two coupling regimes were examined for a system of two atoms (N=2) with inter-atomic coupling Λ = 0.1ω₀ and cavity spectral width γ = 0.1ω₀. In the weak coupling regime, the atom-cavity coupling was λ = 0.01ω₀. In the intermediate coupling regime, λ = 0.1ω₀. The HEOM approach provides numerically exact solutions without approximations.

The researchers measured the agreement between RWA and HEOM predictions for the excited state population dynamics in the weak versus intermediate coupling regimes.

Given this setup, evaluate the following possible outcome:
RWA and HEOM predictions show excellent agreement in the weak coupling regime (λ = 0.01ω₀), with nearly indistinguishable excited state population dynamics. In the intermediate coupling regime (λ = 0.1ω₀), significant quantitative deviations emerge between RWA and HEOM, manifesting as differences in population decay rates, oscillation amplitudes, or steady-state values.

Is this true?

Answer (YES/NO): YES